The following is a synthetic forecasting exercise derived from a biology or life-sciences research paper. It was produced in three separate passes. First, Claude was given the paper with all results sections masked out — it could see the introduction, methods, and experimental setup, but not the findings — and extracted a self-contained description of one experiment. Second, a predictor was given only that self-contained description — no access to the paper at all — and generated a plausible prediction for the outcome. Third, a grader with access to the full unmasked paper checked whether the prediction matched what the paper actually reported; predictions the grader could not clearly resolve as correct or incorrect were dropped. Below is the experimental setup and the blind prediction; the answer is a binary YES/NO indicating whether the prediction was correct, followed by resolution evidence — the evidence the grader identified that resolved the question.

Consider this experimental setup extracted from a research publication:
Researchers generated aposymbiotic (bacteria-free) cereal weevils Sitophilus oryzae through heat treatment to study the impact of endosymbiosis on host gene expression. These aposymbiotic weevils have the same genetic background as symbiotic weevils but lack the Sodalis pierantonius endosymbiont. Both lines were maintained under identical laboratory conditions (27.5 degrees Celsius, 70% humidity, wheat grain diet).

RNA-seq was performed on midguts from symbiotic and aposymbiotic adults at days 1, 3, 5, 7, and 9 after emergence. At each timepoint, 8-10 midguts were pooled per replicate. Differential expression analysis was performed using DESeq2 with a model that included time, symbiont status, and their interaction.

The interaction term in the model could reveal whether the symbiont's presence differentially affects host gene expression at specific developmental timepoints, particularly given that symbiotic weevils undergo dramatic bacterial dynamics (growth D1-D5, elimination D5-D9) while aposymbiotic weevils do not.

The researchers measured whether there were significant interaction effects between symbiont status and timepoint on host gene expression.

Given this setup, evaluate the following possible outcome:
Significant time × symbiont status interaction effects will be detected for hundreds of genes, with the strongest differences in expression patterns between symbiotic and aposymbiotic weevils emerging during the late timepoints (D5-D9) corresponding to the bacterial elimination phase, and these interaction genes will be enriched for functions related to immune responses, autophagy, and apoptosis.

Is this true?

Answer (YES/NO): NO